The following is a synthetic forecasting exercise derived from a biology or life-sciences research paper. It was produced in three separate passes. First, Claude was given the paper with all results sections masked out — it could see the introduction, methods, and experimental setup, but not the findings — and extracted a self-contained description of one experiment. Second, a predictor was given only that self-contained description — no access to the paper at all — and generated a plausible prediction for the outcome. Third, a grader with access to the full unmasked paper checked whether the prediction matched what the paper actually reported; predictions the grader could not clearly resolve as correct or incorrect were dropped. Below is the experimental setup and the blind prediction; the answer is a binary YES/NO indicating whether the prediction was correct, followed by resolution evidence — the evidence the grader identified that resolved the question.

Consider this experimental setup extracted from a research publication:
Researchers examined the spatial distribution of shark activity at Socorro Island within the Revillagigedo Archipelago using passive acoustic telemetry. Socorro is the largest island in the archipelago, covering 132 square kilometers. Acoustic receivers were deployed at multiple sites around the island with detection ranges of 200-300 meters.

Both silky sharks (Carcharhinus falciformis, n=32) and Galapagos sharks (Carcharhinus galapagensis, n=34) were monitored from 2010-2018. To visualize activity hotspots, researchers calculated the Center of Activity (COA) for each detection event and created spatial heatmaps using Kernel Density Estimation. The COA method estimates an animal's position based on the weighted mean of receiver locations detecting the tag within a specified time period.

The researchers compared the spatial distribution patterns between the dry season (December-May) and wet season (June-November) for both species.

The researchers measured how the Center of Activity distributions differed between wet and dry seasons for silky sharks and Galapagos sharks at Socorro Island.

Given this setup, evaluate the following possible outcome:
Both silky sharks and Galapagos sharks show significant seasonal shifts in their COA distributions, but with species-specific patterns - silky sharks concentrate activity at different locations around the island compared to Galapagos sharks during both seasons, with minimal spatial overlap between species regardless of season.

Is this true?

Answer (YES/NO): NO